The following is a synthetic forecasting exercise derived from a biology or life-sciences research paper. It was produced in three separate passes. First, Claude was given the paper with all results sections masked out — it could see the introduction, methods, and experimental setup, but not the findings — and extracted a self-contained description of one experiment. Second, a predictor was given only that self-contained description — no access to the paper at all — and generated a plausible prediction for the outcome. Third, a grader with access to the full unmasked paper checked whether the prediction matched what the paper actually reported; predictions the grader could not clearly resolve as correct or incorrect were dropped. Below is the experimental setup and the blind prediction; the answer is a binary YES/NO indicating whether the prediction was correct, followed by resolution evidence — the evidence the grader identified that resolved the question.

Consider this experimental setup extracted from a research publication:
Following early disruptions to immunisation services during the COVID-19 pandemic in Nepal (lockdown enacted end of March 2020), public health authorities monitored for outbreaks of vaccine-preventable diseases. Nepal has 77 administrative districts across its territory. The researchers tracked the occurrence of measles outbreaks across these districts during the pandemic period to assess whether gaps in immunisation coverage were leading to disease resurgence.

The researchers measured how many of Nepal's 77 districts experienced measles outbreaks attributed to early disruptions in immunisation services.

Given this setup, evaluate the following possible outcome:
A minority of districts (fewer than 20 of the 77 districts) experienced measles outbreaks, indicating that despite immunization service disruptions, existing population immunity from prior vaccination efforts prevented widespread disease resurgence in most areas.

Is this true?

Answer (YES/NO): YES